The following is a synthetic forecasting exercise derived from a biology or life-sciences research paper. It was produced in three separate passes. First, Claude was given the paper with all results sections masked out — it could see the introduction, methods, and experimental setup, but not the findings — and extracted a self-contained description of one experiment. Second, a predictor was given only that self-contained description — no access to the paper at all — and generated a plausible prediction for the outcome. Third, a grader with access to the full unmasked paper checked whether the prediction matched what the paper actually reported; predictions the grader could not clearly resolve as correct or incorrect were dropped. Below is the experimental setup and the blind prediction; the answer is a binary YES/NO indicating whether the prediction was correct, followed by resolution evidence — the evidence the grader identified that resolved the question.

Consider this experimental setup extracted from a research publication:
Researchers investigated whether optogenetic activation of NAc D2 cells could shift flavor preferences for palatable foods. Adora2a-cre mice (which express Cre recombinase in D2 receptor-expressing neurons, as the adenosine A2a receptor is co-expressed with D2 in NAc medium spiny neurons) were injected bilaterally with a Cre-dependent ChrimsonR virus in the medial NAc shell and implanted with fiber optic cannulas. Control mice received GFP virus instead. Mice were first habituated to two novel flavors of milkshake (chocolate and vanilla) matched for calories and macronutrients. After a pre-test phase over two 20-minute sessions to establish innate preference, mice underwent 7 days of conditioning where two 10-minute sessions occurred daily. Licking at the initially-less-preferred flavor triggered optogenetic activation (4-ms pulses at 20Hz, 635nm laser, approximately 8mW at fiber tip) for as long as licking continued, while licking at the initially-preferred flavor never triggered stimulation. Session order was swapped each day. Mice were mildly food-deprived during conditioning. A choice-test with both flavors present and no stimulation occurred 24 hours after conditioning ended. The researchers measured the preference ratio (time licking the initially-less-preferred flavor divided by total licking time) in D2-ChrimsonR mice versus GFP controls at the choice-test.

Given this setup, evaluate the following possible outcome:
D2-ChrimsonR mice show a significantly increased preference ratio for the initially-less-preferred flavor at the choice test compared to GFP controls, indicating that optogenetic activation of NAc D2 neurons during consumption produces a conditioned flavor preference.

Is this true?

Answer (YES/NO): NO